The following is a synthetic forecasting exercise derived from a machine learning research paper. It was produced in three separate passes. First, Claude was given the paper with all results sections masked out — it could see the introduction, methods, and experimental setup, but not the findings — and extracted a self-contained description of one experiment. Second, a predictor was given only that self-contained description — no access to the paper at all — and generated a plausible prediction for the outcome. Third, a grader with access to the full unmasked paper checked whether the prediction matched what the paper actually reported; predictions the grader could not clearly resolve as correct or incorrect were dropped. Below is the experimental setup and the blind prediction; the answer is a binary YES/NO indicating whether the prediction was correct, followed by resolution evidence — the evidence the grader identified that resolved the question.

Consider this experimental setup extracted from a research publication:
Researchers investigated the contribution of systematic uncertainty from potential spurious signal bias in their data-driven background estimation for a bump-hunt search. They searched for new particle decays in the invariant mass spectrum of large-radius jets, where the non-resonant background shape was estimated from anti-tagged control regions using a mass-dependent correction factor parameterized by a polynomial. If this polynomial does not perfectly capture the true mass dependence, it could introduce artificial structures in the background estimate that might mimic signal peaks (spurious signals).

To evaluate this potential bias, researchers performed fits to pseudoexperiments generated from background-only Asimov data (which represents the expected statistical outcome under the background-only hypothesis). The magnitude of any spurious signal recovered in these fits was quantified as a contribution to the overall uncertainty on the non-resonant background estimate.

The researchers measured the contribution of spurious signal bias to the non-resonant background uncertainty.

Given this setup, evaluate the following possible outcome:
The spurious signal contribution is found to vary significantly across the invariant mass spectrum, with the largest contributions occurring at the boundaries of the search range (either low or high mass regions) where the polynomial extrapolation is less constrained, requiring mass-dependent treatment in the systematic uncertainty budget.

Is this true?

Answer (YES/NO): NO